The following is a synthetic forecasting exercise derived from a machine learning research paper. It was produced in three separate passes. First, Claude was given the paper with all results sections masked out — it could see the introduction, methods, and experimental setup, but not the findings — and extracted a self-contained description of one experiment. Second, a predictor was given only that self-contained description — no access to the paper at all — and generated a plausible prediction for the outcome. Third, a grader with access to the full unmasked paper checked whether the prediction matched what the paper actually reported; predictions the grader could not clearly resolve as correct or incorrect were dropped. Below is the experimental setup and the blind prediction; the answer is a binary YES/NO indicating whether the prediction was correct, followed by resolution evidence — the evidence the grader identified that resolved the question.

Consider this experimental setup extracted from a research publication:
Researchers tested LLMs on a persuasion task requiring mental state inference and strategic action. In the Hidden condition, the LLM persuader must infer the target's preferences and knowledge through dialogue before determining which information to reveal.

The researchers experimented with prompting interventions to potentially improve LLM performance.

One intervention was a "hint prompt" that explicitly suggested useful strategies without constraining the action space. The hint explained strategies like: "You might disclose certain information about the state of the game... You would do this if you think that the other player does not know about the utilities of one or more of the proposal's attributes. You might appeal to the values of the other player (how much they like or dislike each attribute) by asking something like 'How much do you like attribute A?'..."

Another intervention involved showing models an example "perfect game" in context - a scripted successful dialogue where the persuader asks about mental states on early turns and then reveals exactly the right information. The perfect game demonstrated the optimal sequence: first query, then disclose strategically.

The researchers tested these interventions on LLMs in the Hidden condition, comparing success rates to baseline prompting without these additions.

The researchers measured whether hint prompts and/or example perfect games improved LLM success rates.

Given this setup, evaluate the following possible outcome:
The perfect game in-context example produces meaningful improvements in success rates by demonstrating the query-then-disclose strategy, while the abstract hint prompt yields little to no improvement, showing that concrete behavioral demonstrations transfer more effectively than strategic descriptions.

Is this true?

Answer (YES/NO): YES